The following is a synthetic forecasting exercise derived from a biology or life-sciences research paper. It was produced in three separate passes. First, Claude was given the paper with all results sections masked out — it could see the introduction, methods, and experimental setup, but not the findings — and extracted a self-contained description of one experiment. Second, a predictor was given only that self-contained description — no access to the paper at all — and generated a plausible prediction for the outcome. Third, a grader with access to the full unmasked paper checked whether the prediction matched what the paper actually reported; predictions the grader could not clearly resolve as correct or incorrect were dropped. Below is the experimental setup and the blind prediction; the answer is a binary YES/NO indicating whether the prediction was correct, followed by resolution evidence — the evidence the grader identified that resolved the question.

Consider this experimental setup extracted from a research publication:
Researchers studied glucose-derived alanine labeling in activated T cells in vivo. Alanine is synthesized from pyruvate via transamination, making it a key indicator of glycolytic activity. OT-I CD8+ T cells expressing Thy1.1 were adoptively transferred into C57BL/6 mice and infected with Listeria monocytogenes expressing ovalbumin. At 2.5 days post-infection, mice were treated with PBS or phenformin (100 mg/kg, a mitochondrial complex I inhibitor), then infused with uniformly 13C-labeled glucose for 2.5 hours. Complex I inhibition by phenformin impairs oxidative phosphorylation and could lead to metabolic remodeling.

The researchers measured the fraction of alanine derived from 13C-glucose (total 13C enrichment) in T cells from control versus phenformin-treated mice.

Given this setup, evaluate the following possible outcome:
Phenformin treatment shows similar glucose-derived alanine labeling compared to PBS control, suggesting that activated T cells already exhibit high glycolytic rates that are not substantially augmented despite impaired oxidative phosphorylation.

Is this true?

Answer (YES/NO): NO